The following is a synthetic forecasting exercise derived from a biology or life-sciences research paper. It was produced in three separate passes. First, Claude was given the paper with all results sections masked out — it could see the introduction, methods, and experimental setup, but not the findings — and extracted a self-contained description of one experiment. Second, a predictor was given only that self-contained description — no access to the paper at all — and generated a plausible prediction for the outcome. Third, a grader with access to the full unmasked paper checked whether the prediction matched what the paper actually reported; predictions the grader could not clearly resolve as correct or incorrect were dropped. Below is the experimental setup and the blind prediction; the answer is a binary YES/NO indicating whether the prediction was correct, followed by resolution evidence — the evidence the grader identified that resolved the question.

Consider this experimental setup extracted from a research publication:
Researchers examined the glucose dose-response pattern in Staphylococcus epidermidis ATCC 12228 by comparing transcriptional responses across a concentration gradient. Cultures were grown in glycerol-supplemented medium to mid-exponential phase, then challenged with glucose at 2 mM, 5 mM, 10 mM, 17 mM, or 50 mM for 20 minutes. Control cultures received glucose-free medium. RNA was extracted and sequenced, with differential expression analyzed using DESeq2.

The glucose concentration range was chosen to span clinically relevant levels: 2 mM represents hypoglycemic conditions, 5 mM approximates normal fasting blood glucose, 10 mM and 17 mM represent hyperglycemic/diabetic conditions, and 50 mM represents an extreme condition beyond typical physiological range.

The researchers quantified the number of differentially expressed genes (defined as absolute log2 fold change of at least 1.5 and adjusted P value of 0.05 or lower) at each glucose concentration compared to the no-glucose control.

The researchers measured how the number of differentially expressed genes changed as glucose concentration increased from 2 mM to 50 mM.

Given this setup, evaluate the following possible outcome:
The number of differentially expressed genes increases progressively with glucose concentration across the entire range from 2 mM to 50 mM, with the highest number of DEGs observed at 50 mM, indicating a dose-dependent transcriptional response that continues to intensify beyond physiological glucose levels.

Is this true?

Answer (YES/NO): NO